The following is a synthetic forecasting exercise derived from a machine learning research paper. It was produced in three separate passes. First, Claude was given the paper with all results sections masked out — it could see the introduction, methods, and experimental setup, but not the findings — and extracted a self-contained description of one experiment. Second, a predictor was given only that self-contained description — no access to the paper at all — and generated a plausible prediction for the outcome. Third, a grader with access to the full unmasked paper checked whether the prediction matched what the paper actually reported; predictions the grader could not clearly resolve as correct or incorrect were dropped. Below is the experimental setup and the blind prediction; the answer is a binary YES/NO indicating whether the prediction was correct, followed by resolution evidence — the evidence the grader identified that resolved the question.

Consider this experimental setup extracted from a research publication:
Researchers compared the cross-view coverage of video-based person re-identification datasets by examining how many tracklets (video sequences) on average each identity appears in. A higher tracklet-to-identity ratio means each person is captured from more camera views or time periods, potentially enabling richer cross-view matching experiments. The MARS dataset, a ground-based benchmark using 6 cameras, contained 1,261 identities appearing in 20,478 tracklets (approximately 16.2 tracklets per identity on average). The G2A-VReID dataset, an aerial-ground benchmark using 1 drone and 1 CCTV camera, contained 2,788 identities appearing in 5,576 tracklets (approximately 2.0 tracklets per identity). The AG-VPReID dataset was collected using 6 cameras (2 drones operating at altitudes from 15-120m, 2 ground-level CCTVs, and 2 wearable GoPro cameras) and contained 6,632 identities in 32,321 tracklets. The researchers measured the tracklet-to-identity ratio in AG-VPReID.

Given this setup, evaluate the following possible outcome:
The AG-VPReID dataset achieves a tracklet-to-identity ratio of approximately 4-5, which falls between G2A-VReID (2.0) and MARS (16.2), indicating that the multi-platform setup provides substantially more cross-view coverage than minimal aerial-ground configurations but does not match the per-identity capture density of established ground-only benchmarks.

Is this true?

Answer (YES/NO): YES